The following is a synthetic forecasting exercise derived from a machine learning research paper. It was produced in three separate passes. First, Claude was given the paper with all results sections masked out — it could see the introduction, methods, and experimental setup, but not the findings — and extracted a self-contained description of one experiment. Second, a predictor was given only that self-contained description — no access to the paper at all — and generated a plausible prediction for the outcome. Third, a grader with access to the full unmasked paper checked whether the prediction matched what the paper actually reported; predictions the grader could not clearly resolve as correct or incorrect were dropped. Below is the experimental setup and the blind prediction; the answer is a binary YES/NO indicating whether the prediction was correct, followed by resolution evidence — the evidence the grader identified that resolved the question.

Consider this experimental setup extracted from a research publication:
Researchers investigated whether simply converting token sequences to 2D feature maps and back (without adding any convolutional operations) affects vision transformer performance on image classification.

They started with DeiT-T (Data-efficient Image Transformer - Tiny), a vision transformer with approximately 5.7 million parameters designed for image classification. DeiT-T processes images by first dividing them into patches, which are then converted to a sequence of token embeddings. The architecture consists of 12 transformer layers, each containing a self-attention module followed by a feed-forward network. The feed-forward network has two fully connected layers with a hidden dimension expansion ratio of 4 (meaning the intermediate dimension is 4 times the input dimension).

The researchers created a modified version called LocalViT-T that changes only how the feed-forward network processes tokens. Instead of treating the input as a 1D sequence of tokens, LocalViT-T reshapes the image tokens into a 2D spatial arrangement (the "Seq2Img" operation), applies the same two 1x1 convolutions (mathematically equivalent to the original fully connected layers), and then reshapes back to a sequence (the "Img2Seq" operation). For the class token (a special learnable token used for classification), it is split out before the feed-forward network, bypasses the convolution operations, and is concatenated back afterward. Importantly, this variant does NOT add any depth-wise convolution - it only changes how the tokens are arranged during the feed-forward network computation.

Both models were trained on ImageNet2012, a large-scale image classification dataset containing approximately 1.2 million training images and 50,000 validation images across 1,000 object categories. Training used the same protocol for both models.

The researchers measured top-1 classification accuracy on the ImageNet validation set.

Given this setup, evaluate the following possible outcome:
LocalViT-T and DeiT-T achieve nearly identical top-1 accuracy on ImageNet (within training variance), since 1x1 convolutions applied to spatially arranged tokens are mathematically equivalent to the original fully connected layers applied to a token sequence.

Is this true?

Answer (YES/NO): NO